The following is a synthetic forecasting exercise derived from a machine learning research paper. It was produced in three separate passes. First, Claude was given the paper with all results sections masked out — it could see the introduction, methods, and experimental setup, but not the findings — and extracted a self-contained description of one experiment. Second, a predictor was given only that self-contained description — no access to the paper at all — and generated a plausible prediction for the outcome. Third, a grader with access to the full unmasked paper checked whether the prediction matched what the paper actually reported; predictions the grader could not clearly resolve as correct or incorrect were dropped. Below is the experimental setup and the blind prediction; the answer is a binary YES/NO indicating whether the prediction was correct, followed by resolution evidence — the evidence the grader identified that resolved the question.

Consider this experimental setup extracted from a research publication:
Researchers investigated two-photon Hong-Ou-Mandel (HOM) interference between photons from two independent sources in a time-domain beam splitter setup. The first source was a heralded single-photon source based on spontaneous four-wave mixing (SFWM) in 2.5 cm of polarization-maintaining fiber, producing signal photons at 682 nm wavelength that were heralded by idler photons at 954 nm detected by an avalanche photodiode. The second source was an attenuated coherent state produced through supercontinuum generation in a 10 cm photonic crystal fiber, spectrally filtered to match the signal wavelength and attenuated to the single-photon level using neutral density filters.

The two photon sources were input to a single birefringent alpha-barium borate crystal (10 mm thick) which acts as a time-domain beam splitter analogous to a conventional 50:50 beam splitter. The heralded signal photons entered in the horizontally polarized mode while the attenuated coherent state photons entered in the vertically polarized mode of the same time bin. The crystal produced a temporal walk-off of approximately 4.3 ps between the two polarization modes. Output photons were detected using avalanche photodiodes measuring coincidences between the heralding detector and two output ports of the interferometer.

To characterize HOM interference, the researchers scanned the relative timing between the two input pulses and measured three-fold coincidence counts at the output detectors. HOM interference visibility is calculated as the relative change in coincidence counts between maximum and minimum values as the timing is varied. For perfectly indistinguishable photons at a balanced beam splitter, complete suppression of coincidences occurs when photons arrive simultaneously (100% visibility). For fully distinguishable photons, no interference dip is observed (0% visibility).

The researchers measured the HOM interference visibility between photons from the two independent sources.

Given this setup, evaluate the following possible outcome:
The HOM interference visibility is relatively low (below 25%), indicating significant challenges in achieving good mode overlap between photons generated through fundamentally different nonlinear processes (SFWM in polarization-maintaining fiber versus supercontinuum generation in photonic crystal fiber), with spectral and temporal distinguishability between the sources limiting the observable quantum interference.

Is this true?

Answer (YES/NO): NO